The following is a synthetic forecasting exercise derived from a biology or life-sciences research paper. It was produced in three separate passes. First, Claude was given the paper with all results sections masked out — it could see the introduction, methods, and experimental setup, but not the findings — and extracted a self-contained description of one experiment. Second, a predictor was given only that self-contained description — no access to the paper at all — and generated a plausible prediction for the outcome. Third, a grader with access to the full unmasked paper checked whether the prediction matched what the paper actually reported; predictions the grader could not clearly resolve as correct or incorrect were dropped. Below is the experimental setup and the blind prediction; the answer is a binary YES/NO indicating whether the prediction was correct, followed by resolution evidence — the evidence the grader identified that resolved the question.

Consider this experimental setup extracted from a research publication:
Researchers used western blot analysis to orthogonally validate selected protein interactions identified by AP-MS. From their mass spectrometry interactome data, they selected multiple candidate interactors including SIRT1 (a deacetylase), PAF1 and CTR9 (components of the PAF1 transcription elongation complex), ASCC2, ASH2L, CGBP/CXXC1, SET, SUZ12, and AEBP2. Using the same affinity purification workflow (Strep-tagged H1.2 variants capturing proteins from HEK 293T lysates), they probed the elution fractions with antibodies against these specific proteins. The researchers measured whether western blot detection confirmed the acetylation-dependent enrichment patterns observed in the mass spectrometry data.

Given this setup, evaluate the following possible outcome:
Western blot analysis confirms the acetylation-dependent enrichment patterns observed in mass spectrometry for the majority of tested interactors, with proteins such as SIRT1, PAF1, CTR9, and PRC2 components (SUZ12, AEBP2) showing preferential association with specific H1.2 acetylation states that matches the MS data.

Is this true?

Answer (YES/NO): YES